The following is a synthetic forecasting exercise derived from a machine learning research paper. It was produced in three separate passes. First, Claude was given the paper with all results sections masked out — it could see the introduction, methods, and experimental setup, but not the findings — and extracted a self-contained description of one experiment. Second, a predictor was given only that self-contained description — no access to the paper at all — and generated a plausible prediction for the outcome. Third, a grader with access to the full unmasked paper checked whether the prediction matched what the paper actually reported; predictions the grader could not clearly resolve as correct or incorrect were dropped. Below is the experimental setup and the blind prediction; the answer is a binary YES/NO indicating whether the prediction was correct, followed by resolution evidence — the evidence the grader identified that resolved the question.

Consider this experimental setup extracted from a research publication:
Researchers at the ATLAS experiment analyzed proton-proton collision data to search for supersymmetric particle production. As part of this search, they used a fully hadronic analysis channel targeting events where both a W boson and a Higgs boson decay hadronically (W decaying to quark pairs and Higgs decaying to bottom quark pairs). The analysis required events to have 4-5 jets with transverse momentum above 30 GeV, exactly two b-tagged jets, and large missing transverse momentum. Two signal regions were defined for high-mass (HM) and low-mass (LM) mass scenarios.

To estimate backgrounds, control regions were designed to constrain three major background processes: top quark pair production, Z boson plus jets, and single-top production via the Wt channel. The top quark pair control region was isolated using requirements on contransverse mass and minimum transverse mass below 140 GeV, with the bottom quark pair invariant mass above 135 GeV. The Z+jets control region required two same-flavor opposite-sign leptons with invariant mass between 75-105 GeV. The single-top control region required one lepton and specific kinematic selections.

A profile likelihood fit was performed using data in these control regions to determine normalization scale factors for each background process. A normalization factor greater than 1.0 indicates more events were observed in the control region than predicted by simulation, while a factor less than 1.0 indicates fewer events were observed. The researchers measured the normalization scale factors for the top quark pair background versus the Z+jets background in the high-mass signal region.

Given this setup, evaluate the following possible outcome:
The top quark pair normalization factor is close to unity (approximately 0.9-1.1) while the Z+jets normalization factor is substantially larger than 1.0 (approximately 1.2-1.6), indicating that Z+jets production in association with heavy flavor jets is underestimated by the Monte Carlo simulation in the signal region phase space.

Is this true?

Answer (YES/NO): NO